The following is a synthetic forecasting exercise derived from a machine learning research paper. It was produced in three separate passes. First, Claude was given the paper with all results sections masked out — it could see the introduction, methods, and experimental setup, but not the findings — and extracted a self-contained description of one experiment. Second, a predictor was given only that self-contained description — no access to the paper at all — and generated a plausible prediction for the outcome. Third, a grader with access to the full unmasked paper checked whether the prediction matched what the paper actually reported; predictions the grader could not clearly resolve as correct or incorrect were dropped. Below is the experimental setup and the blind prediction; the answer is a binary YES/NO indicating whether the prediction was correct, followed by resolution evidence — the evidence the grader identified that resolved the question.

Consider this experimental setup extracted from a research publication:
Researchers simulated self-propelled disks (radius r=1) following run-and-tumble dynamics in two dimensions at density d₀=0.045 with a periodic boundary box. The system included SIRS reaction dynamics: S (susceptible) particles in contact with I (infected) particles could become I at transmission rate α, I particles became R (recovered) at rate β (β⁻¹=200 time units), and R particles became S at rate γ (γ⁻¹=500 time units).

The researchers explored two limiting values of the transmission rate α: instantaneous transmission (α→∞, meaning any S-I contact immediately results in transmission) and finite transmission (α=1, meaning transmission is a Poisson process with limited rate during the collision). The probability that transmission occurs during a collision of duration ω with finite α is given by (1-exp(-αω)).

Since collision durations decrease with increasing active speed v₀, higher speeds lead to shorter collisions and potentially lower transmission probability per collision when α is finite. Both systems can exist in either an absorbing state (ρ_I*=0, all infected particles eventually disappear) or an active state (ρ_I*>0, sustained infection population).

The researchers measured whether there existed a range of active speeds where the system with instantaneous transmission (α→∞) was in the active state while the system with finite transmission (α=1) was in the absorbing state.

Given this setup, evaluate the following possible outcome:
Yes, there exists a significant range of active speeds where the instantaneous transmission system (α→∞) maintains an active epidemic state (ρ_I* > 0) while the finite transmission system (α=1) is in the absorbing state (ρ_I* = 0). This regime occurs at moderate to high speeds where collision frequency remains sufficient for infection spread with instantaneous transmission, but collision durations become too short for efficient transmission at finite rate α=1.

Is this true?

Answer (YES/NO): YES